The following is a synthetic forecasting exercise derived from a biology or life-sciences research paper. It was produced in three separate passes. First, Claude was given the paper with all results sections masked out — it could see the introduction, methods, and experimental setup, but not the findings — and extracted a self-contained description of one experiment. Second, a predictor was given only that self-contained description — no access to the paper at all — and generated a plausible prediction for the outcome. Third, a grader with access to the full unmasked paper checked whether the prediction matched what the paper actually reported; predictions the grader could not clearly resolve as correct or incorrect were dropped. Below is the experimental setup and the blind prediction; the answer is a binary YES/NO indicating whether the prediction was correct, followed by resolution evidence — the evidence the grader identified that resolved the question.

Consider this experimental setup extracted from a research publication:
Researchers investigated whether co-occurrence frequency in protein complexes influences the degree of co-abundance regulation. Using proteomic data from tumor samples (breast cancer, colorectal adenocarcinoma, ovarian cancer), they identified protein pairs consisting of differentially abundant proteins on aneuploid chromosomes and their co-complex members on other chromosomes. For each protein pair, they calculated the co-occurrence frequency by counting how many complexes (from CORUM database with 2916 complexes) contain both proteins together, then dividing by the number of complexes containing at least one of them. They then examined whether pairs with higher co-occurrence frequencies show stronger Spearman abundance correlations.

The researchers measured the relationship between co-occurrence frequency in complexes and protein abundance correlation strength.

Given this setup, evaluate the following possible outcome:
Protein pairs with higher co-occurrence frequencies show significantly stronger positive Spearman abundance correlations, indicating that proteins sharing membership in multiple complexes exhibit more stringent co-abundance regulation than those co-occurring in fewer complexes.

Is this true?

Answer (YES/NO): YES